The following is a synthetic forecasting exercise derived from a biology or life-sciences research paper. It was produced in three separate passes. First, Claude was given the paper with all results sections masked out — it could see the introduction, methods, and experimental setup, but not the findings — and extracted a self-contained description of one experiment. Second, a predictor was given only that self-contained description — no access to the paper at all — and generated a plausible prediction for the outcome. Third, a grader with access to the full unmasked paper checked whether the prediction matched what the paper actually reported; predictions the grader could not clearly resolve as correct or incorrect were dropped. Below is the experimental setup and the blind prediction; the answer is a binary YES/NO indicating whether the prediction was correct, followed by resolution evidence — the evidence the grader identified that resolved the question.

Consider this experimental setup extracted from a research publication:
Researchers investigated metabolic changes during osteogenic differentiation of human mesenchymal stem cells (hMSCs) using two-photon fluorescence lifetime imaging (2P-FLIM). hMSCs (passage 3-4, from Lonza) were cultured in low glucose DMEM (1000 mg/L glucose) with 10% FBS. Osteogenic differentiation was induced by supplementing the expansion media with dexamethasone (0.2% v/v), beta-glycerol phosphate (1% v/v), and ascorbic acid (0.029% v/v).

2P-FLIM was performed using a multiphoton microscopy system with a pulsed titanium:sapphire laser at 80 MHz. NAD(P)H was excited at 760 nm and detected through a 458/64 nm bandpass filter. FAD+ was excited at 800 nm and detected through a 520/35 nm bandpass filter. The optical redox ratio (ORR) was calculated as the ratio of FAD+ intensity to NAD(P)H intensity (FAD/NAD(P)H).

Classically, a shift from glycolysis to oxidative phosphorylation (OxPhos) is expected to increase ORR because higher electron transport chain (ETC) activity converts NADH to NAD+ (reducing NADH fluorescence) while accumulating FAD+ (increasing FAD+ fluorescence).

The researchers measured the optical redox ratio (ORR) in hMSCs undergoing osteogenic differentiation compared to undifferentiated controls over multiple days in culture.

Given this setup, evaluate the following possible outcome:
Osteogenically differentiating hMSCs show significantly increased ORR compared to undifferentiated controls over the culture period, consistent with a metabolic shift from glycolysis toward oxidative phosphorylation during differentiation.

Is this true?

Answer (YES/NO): NO